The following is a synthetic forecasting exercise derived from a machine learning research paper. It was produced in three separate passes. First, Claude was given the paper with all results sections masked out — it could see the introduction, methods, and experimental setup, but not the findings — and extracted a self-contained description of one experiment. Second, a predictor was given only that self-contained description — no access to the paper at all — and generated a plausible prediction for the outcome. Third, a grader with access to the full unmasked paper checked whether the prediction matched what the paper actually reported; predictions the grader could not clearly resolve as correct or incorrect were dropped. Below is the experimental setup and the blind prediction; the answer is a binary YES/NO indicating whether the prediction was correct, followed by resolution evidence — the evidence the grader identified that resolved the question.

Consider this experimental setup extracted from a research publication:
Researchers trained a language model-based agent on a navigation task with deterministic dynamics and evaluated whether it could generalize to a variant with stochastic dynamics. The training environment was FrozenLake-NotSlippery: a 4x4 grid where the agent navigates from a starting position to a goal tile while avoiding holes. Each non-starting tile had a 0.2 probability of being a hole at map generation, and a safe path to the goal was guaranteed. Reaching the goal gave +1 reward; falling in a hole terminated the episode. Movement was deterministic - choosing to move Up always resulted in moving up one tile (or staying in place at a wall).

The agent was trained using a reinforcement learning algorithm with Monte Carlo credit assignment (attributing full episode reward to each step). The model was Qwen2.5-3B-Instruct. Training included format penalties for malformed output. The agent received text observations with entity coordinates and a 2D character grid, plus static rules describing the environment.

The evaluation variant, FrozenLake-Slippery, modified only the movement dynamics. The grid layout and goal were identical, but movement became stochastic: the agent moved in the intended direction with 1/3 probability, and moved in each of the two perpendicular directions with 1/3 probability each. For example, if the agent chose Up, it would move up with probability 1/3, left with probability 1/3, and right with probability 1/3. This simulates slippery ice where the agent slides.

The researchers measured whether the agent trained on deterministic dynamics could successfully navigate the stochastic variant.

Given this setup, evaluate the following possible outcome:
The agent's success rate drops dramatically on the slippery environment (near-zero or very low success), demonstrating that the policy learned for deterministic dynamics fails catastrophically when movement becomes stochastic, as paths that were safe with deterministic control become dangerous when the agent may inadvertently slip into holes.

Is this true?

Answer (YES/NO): NO